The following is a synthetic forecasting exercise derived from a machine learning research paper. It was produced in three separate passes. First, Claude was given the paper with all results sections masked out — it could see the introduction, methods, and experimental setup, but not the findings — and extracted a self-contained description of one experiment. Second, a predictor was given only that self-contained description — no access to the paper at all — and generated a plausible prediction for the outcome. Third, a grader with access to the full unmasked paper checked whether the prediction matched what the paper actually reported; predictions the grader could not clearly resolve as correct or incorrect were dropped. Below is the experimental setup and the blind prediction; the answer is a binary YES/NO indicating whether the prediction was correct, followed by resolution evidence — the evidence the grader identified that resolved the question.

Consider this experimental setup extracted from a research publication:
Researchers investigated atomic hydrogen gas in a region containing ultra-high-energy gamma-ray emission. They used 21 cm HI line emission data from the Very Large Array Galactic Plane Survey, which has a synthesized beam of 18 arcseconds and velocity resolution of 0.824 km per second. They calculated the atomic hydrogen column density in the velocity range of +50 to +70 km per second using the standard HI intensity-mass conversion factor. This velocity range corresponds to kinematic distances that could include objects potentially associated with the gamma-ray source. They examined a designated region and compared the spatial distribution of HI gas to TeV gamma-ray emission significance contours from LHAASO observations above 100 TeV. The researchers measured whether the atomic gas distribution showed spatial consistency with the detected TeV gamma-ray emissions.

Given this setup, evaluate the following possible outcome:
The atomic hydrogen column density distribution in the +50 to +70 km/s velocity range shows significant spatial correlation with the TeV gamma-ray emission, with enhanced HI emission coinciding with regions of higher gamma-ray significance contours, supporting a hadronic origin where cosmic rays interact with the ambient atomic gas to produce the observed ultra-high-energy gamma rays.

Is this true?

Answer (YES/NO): NO